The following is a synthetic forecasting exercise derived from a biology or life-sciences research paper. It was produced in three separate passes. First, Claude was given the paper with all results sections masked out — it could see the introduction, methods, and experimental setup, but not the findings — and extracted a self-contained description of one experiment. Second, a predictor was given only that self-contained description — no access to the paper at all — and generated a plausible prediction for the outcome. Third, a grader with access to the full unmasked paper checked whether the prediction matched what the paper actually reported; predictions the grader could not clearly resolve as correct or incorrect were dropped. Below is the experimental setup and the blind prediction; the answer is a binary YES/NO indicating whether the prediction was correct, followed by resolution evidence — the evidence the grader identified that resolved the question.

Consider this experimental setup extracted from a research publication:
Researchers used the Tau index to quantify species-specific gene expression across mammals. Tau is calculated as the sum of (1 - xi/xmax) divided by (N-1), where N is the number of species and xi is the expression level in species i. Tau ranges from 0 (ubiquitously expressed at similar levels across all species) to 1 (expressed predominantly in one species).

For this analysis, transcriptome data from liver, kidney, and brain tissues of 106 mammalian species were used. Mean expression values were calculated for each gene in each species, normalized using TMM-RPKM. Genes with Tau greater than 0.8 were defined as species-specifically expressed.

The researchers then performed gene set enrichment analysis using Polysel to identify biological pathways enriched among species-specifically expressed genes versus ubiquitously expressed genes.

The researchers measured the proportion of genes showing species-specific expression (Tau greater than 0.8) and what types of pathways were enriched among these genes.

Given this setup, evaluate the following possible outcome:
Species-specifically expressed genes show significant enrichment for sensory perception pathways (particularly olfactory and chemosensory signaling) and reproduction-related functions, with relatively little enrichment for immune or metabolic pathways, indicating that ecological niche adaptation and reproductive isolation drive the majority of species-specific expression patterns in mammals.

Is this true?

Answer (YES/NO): NO